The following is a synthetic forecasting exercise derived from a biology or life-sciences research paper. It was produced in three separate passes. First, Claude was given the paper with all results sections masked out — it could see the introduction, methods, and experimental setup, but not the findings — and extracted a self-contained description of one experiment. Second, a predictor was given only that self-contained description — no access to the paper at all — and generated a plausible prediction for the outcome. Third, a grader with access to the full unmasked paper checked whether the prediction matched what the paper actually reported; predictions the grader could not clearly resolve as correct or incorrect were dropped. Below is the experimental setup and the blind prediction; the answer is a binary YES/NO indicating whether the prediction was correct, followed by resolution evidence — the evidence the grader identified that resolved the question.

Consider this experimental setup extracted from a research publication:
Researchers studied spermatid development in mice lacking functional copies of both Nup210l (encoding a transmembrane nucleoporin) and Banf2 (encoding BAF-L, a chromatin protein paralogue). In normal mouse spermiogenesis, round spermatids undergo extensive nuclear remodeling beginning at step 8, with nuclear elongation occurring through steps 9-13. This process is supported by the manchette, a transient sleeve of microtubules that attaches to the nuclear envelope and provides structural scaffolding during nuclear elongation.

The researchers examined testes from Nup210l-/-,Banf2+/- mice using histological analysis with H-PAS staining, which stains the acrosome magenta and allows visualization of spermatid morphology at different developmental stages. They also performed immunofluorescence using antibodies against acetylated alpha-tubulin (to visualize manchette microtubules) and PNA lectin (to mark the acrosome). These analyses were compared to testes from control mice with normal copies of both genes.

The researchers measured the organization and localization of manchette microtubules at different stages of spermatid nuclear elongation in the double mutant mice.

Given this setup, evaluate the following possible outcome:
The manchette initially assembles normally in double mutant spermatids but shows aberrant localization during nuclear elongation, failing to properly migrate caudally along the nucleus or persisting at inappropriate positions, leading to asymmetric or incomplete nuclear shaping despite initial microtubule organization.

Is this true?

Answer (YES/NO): NO